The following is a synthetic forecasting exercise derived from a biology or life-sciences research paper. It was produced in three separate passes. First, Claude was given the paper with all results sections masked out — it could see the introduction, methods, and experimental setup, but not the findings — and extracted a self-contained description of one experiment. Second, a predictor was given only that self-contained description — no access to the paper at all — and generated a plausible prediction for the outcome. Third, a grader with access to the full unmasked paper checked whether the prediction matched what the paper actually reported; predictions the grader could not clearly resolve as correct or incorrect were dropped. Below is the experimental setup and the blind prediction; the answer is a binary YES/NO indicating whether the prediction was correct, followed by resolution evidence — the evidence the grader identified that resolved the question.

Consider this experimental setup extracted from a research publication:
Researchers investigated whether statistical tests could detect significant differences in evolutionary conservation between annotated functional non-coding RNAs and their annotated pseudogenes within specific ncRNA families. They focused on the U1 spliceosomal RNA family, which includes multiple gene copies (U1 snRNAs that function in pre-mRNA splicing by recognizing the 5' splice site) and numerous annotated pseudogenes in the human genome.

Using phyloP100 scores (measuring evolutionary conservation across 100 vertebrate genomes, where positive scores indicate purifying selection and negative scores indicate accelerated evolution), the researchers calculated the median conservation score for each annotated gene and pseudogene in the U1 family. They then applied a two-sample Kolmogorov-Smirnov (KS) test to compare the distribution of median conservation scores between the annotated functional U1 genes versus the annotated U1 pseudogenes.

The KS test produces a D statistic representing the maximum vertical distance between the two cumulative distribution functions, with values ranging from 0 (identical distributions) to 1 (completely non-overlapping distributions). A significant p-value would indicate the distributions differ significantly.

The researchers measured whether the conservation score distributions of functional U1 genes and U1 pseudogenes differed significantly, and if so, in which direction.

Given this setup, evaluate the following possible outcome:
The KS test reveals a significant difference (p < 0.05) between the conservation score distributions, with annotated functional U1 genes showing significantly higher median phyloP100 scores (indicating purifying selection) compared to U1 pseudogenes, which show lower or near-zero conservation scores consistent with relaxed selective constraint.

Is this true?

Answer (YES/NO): YES